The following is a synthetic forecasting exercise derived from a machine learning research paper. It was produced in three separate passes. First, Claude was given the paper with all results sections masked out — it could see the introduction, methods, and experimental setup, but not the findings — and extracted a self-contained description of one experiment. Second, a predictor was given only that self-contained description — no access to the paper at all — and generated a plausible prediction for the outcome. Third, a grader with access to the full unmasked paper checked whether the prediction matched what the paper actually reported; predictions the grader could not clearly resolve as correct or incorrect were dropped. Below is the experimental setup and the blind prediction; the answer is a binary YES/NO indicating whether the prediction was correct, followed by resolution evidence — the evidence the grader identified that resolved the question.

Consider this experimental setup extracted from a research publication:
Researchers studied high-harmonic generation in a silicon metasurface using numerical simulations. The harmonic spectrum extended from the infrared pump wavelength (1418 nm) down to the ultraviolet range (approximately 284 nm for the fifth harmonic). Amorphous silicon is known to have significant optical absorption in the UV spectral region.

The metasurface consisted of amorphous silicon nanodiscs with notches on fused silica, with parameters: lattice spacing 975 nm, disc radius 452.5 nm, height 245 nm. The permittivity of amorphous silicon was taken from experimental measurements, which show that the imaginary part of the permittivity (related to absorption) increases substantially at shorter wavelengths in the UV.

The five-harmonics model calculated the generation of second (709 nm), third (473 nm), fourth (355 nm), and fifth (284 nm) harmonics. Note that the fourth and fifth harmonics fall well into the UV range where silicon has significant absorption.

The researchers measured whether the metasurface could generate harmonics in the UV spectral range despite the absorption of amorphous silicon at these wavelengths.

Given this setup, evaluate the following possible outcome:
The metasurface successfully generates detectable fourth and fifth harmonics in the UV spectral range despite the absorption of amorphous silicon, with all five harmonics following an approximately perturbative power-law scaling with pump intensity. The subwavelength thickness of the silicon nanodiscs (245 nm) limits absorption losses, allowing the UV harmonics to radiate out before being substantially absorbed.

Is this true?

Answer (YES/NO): YES